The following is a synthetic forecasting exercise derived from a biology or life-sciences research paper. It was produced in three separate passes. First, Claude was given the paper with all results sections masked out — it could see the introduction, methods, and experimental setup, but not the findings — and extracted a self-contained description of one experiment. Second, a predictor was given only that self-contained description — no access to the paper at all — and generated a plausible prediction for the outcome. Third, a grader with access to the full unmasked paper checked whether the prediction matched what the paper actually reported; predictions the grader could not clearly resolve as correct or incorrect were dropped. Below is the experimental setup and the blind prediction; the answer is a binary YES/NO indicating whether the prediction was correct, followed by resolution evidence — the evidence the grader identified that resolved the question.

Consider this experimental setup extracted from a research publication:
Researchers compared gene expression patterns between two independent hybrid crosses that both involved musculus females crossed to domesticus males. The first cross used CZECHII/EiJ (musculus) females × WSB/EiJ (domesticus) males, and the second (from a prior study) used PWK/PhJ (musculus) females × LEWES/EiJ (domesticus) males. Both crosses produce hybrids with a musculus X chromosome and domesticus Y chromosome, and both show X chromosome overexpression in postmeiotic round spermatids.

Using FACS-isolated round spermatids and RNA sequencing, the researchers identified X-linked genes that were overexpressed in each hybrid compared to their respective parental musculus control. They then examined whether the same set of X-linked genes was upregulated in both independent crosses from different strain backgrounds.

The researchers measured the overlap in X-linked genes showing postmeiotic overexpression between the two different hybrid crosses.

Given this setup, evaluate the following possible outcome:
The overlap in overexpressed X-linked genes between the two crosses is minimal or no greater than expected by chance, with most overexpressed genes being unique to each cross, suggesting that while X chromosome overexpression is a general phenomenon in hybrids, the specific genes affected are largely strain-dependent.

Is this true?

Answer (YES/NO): NO